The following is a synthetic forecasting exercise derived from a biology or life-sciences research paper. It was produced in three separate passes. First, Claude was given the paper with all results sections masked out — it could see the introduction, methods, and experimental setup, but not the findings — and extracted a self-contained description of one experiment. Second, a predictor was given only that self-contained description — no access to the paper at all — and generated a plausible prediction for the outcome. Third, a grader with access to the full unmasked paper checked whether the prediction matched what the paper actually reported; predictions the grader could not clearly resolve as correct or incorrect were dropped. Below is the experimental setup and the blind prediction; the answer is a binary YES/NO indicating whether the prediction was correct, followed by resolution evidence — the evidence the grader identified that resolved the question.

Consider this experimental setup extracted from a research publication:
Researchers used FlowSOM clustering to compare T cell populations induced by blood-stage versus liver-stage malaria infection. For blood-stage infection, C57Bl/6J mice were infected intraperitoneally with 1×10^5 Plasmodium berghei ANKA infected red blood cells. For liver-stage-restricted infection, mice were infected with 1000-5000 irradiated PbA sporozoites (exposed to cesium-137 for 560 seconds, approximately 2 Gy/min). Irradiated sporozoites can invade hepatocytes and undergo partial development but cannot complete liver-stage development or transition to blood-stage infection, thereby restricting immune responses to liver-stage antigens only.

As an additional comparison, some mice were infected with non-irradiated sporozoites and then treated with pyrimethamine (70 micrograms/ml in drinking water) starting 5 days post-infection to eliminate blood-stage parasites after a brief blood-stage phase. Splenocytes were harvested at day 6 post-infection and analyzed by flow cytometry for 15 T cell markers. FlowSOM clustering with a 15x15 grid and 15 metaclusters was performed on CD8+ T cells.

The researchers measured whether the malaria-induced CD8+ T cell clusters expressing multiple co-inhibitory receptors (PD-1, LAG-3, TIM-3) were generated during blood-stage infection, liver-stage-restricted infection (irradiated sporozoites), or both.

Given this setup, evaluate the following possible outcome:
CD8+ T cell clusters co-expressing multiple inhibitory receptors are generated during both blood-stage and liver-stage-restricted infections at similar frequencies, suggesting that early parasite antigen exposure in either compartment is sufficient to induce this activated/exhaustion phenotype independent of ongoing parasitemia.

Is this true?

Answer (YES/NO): NO